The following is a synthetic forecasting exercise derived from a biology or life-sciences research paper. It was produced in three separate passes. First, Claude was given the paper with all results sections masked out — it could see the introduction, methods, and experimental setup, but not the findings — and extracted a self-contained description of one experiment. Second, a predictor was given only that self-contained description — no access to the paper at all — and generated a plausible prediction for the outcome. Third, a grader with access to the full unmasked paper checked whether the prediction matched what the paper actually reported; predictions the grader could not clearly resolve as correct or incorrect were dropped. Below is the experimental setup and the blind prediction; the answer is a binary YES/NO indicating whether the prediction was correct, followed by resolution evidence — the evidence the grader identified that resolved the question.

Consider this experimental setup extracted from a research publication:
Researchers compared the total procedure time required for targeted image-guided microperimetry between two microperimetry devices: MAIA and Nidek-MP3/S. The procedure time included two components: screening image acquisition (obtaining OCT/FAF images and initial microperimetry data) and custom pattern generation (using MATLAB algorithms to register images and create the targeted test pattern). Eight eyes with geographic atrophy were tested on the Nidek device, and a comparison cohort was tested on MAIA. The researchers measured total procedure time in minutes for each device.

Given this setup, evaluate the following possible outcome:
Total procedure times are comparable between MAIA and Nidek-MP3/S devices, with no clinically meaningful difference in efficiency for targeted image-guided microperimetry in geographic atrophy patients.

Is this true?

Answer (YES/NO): NO